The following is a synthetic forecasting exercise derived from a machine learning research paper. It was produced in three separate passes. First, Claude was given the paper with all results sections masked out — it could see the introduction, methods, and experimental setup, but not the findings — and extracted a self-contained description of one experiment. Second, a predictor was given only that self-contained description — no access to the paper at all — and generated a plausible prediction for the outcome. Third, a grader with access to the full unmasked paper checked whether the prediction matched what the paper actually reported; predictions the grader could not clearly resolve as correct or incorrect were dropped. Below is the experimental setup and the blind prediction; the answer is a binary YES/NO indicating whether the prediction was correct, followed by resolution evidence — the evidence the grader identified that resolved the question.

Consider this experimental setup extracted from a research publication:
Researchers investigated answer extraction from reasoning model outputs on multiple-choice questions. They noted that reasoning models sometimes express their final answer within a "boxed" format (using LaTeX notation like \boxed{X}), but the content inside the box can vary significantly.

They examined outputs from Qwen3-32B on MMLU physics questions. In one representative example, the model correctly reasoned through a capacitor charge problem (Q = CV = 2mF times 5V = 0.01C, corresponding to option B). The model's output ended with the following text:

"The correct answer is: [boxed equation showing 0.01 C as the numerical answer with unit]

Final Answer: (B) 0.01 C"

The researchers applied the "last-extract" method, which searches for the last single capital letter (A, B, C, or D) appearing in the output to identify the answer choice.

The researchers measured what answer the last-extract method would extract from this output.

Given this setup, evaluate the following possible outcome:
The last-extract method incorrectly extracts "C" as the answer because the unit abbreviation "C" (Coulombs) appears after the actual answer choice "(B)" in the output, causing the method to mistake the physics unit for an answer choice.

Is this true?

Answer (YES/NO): YES